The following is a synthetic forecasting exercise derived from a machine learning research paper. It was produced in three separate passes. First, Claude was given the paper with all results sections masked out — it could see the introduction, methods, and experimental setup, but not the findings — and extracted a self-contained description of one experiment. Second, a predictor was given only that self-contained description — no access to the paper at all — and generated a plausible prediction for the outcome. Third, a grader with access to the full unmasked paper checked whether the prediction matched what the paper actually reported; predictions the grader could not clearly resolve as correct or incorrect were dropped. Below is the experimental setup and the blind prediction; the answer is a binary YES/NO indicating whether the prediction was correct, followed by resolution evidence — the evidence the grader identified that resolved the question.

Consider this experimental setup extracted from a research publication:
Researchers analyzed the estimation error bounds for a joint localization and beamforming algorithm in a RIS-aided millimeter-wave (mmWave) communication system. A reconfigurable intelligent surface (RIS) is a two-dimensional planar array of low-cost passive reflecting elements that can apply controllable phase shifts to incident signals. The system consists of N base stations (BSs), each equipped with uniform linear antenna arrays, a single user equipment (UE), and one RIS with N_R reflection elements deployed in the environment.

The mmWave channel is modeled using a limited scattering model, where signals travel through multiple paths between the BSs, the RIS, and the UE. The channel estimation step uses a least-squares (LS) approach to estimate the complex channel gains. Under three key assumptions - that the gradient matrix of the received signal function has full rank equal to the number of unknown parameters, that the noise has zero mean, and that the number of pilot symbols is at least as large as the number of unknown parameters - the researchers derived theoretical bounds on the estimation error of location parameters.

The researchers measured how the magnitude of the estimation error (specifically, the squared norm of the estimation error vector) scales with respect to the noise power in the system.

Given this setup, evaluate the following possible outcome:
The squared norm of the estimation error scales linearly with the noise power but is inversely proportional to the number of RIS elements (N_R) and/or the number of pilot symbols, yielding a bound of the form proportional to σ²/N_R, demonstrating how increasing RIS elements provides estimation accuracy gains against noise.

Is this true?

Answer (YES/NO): NO